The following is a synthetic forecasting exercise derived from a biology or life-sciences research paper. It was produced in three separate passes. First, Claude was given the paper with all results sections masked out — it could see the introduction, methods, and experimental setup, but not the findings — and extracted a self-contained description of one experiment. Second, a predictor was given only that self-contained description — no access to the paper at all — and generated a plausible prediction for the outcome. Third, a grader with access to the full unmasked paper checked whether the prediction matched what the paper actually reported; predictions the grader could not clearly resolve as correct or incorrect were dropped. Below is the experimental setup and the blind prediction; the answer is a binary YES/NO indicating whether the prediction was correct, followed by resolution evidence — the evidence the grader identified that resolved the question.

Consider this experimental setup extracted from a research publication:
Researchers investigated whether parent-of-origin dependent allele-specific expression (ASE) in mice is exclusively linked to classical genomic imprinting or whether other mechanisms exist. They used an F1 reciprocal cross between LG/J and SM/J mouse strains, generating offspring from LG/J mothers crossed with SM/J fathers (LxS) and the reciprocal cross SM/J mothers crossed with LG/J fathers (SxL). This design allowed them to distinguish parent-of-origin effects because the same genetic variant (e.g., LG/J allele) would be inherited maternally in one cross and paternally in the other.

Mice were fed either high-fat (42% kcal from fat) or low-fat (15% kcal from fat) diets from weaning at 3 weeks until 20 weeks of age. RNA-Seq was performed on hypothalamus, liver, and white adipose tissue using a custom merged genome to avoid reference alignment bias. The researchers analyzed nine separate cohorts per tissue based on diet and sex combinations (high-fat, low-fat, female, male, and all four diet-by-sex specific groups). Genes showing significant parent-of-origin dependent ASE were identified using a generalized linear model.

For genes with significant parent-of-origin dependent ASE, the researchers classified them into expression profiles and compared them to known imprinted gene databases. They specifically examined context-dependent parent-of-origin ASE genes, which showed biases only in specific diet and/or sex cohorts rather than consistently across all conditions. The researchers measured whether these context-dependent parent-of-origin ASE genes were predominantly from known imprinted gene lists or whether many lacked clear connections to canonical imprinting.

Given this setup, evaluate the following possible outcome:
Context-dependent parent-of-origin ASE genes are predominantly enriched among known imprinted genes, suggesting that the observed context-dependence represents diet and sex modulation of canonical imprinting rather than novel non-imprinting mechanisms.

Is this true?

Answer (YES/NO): NO